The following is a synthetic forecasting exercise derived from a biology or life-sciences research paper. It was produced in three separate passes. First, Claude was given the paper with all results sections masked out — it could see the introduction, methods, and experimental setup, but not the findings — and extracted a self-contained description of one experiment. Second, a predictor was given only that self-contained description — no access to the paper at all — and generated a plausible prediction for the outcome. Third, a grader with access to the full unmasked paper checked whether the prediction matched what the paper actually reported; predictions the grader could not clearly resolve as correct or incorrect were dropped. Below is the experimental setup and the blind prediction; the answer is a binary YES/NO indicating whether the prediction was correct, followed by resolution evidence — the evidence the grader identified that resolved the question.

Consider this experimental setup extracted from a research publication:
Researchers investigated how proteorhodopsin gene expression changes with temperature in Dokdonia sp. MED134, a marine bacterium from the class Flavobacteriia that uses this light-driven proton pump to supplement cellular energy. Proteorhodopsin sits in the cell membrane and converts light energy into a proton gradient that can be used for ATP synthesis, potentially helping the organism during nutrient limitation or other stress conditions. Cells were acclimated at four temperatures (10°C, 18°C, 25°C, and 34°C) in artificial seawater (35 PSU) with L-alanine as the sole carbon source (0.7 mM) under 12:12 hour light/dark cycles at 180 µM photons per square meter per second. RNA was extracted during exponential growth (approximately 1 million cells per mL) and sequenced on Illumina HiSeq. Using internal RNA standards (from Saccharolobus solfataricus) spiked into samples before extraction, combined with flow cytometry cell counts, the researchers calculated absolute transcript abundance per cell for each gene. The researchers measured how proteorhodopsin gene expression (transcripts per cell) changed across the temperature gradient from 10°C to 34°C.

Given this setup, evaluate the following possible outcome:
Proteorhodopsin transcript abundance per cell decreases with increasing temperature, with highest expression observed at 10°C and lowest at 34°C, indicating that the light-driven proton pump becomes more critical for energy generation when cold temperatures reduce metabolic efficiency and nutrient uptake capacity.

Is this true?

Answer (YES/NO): NO